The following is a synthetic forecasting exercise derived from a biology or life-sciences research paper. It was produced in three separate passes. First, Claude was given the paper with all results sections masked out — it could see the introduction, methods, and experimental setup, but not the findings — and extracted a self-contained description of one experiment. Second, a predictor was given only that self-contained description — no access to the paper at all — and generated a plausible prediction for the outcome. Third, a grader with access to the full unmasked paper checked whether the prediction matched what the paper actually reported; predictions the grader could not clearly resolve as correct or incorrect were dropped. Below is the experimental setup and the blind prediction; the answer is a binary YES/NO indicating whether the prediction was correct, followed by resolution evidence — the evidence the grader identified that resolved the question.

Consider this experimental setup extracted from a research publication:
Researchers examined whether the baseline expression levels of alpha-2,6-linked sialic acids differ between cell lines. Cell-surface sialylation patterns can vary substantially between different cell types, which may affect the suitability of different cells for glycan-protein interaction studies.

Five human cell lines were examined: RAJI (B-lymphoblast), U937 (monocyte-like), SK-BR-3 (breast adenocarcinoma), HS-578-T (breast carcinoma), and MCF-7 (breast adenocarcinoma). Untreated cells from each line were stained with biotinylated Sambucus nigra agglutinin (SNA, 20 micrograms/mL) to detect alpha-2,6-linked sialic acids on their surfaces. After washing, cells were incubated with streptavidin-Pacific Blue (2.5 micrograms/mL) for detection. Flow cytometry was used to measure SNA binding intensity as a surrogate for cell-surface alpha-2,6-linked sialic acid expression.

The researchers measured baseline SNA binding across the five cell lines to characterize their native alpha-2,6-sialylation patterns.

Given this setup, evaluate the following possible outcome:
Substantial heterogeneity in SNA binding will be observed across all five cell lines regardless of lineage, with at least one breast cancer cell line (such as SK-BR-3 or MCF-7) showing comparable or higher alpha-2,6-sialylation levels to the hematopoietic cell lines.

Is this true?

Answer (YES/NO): YES